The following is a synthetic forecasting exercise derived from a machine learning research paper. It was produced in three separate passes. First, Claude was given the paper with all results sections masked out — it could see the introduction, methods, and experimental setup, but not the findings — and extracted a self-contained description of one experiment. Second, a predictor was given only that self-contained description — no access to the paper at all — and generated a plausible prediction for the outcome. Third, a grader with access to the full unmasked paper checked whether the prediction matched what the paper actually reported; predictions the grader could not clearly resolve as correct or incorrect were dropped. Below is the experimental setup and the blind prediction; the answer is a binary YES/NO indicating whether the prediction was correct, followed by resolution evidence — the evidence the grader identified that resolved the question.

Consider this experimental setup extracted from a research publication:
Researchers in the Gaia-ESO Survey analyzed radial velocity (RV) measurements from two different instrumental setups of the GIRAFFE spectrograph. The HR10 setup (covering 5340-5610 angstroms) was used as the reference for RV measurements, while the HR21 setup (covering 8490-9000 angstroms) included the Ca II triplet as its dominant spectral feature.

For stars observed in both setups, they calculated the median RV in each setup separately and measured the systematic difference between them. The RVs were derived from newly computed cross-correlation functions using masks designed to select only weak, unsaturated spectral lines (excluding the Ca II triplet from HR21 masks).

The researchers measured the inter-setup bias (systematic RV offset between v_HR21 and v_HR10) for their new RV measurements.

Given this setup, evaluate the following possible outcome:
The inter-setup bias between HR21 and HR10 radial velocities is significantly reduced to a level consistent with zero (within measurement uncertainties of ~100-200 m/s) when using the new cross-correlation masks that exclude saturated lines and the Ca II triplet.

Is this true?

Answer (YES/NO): NO